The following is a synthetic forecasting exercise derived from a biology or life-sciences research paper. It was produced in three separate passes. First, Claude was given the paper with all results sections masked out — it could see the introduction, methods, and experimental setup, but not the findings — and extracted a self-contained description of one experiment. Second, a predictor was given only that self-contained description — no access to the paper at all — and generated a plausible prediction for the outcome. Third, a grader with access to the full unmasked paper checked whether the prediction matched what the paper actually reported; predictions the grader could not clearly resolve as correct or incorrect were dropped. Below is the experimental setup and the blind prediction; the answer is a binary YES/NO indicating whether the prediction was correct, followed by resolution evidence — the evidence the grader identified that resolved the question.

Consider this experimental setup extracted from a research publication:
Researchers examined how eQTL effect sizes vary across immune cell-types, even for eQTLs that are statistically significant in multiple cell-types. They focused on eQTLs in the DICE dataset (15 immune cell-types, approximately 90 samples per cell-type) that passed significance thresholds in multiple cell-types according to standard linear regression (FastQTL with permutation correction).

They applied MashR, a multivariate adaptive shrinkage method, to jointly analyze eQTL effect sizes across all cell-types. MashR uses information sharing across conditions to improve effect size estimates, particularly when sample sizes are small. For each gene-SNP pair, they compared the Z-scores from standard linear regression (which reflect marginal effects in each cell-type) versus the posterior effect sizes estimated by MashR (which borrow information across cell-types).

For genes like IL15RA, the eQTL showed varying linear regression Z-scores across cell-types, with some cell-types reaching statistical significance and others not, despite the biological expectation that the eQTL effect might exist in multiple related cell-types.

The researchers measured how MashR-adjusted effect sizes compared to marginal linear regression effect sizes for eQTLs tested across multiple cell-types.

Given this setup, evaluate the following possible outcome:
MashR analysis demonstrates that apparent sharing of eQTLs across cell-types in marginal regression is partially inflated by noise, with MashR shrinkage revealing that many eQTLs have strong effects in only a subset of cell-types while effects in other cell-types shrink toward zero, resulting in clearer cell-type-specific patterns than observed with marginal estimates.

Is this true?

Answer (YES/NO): NO